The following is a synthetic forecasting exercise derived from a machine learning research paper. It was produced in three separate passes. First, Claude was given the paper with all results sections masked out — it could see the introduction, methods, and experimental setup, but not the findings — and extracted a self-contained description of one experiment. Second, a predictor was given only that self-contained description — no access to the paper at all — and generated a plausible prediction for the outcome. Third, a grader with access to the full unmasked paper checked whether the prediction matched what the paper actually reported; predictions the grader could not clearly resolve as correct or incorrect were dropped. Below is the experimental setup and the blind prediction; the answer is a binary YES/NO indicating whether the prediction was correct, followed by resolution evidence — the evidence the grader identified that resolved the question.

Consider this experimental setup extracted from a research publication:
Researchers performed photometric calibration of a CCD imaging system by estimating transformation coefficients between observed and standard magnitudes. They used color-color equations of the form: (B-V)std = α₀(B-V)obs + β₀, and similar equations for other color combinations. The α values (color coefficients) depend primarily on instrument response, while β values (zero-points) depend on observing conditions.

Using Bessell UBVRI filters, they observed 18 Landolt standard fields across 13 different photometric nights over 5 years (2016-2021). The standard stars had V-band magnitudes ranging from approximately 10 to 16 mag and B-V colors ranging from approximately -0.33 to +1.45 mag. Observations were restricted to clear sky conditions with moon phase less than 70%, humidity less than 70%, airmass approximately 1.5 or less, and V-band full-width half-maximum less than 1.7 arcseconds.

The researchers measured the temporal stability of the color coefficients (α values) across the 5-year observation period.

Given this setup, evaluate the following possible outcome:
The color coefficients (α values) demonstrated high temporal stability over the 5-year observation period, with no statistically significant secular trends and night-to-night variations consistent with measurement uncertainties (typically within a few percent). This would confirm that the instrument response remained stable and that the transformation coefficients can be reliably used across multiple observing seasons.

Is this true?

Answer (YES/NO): YES